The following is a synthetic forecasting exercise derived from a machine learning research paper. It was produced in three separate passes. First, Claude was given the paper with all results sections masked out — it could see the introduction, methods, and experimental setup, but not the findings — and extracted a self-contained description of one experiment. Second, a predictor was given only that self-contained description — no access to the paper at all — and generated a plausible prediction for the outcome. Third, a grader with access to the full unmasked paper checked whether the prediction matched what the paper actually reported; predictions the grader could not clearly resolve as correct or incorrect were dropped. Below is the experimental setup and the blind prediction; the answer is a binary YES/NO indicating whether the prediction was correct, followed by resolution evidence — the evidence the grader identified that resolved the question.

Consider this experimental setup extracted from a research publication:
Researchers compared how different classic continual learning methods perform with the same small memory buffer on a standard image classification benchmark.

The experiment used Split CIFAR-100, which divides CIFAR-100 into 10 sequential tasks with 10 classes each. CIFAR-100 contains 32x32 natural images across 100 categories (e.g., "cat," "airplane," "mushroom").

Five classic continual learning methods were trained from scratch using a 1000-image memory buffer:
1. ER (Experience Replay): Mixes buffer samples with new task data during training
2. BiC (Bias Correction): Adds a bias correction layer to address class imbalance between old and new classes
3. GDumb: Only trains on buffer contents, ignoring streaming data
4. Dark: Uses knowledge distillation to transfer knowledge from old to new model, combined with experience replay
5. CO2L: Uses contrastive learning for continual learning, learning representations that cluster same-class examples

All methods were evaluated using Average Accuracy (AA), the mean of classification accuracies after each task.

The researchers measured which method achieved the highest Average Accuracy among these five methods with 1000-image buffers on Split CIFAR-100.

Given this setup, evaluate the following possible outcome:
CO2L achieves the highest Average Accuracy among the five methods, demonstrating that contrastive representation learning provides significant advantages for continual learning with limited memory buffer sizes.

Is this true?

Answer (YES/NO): YES